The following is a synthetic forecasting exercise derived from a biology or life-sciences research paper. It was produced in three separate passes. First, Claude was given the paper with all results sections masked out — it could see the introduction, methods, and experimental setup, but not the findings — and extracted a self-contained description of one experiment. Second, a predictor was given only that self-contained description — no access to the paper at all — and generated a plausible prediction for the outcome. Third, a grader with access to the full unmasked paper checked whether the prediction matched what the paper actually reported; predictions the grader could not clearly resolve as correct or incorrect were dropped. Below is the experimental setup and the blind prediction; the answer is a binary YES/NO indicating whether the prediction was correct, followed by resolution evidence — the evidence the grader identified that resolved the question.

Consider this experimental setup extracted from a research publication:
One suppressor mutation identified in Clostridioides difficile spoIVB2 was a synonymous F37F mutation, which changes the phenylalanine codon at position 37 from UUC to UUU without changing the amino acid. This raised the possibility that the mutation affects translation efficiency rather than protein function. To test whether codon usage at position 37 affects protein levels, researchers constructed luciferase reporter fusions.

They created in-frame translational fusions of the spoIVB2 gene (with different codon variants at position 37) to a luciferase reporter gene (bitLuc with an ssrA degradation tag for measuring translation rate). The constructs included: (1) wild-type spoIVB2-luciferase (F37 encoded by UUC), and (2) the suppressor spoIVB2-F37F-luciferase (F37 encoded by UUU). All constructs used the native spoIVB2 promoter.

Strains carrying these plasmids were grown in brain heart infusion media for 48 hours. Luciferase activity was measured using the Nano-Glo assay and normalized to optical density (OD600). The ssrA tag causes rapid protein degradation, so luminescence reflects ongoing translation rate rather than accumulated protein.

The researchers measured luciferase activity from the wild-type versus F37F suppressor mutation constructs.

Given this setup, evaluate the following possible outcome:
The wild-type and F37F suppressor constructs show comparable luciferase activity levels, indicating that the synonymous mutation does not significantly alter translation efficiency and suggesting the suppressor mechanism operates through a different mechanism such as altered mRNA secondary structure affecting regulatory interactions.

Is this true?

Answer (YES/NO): NO